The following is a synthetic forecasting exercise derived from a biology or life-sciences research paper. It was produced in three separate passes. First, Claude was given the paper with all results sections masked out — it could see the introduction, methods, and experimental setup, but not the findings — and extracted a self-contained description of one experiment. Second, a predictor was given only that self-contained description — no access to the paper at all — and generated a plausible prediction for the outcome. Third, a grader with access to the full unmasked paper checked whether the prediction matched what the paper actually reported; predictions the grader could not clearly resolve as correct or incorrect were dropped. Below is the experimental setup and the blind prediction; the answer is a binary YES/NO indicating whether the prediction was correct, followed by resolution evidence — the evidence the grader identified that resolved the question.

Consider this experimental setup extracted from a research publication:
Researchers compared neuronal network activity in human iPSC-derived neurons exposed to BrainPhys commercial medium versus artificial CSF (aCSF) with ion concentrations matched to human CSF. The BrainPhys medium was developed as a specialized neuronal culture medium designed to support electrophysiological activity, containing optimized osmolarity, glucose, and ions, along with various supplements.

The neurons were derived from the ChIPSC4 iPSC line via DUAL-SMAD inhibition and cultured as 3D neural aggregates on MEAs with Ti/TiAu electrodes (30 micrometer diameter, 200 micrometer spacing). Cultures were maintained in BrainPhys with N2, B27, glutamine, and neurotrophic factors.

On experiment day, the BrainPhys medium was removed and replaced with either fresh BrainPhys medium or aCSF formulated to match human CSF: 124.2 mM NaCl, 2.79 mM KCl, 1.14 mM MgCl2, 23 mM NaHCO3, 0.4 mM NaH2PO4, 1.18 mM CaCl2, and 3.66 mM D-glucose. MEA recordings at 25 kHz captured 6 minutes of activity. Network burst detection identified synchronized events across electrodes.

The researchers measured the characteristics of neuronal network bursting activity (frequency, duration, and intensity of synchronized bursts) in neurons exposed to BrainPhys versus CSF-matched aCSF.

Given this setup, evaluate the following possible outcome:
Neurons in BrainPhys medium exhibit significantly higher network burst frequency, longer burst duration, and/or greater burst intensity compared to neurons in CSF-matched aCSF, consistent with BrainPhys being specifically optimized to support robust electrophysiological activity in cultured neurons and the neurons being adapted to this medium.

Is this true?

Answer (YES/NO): NO